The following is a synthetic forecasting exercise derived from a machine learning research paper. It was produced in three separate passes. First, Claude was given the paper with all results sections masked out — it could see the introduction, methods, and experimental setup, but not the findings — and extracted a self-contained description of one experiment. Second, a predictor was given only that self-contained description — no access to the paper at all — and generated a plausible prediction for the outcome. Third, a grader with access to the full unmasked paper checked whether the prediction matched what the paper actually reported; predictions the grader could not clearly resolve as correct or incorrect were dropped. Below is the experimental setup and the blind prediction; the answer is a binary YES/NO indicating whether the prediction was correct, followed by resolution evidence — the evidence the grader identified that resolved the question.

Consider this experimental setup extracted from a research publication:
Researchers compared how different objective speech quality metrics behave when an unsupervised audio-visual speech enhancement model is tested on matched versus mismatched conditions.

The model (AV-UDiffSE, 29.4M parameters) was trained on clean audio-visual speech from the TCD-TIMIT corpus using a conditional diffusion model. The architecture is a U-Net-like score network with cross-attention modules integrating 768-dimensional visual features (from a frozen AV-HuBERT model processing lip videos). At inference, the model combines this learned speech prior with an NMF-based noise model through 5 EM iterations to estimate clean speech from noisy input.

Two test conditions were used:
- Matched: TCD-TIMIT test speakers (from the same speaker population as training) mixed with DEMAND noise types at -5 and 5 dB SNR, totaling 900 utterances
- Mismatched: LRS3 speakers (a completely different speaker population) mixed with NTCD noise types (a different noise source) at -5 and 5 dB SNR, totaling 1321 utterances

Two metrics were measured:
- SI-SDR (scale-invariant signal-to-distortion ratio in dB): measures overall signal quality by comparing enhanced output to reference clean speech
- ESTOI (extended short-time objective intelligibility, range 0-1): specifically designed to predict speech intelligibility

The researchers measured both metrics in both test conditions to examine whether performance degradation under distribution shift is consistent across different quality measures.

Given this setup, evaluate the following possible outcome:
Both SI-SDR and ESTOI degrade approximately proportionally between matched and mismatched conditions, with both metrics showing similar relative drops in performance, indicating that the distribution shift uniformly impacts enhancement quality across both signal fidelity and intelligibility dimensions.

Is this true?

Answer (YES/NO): NO